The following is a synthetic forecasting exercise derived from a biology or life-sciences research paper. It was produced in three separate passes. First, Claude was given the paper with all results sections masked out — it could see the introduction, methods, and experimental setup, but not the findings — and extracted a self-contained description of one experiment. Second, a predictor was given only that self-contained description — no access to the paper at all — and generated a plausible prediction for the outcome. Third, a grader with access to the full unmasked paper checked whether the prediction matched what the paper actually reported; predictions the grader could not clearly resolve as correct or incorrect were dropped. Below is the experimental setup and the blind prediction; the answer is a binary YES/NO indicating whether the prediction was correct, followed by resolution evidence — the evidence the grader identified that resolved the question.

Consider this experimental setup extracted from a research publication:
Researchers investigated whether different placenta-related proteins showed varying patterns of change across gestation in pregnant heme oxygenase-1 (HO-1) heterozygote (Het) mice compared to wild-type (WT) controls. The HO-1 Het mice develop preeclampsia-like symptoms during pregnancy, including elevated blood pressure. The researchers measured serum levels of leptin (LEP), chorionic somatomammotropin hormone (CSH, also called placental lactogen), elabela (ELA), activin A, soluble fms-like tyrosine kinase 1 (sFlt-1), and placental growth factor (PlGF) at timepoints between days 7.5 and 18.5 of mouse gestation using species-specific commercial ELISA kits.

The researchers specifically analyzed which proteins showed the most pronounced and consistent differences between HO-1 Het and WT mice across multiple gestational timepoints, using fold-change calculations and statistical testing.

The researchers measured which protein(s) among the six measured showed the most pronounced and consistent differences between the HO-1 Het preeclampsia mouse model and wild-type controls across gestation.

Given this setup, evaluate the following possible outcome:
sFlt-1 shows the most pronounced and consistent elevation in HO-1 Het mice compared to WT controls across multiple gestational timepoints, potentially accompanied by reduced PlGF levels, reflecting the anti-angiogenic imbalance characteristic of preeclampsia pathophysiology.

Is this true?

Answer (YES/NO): NO